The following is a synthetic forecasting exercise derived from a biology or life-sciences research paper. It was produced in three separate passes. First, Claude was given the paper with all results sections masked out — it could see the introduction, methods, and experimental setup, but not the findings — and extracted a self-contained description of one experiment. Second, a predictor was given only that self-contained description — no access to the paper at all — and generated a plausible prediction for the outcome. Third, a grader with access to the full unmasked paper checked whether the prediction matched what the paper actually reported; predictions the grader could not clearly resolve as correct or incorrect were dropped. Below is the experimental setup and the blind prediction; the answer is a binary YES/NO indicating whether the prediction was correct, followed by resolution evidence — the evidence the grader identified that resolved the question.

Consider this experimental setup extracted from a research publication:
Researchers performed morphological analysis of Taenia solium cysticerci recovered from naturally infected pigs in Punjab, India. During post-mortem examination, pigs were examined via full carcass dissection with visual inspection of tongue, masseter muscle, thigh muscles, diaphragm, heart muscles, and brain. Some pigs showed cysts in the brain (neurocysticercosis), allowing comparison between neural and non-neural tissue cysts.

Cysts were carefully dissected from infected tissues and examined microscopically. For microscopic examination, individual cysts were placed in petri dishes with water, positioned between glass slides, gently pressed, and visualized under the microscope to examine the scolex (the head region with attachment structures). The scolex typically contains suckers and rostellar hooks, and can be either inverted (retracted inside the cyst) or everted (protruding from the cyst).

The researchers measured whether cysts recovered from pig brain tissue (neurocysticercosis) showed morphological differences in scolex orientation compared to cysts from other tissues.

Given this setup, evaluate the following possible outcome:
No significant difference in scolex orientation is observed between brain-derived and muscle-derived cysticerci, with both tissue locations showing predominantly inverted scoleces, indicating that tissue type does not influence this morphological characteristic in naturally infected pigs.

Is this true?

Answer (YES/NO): NO